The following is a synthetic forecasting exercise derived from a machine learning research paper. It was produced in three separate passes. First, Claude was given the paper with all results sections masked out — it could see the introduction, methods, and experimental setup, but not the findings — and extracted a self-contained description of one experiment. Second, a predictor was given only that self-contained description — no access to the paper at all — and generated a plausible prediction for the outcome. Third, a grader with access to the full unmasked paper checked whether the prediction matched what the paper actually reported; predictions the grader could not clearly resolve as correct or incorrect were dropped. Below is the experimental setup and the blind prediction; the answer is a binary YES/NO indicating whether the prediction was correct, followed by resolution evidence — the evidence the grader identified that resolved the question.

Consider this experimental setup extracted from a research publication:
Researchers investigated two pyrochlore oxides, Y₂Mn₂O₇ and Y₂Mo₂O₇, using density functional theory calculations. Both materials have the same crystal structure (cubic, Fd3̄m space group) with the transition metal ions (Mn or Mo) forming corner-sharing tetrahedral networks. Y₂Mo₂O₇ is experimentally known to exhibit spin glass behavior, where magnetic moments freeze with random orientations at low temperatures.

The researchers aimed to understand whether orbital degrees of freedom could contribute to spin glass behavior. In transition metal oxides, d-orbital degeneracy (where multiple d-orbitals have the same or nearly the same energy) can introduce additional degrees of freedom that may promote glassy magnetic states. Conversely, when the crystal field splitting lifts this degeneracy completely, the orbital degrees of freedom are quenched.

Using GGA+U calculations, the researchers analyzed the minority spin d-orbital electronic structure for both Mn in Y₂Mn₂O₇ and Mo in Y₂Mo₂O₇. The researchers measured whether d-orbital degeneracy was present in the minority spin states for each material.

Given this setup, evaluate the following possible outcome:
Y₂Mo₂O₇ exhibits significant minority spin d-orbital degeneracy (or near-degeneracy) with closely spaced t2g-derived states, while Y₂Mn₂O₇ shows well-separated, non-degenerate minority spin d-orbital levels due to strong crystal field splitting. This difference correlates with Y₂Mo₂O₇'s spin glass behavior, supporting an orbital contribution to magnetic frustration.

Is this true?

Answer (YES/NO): YES